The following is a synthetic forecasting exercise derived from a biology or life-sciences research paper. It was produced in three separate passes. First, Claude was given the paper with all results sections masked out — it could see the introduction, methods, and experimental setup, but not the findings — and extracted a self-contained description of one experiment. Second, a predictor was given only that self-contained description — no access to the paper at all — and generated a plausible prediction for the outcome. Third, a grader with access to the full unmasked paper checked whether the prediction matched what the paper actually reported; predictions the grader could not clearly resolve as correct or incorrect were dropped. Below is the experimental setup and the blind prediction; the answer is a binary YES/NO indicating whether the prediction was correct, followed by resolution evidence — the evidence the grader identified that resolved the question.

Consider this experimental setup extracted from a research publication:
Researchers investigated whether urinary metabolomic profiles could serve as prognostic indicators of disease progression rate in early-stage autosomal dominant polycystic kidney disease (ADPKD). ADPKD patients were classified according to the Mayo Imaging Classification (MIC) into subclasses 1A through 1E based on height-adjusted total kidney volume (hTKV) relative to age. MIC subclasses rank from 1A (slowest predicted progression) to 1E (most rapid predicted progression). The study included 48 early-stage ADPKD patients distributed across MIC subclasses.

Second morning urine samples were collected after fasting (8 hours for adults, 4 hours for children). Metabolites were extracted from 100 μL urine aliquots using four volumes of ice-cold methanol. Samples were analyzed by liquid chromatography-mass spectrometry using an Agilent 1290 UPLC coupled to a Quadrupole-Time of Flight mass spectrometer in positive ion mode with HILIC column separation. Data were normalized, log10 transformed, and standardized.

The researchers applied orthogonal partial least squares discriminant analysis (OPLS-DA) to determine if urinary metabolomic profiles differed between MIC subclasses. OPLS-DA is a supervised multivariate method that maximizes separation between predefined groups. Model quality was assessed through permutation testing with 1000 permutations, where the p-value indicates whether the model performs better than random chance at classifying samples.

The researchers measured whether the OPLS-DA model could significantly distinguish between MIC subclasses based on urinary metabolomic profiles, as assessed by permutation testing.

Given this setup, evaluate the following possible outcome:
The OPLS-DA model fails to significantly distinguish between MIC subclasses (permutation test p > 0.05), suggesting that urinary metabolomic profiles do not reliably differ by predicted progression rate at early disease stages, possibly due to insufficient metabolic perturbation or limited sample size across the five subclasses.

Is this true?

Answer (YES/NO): YES